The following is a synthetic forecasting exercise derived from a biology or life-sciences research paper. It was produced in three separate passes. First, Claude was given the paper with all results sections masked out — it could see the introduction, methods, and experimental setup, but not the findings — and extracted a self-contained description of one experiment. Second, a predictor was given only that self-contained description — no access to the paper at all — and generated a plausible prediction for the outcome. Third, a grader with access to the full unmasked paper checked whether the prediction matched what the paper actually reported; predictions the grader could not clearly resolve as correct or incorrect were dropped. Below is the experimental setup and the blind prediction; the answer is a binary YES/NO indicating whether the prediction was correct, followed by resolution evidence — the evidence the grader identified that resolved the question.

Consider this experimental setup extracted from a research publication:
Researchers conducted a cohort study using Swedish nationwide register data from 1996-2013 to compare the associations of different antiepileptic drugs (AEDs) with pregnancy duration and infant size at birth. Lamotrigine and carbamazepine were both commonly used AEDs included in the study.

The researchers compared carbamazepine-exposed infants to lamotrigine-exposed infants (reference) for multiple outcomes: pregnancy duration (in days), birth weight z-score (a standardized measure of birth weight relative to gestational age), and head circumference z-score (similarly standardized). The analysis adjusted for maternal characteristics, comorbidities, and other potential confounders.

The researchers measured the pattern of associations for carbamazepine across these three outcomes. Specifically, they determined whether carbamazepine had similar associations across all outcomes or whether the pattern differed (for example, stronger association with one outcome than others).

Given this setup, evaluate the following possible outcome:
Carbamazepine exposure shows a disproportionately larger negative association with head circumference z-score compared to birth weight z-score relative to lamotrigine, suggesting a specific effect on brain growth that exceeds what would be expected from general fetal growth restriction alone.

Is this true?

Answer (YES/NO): YES